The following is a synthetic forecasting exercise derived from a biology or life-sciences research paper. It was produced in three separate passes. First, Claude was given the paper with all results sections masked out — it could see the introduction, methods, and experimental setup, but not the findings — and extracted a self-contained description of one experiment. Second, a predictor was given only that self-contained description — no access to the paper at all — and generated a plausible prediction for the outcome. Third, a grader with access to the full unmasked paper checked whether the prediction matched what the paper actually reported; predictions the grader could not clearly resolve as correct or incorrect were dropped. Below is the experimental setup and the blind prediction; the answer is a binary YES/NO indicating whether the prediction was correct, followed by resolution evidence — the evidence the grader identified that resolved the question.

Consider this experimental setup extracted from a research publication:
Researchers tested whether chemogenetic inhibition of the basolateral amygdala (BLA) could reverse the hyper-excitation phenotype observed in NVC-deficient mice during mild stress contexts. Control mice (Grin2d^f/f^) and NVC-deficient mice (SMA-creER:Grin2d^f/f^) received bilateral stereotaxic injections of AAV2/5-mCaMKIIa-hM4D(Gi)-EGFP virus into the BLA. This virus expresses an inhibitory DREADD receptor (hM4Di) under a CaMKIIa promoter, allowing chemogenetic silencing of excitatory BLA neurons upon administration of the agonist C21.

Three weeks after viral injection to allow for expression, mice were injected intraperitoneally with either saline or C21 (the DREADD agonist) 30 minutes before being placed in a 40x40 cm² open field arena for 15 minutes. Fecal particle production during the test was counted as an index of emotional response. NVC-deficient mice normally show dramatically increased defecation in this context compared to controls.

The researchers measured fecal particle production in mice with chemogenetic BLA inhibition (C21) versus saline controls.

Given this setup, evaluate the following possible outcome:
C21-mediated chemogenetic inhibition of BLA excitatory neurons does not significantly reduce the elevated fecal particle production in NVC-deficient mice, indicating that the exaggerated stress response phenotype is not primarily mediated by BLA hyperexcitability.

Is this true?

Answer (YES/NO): NO